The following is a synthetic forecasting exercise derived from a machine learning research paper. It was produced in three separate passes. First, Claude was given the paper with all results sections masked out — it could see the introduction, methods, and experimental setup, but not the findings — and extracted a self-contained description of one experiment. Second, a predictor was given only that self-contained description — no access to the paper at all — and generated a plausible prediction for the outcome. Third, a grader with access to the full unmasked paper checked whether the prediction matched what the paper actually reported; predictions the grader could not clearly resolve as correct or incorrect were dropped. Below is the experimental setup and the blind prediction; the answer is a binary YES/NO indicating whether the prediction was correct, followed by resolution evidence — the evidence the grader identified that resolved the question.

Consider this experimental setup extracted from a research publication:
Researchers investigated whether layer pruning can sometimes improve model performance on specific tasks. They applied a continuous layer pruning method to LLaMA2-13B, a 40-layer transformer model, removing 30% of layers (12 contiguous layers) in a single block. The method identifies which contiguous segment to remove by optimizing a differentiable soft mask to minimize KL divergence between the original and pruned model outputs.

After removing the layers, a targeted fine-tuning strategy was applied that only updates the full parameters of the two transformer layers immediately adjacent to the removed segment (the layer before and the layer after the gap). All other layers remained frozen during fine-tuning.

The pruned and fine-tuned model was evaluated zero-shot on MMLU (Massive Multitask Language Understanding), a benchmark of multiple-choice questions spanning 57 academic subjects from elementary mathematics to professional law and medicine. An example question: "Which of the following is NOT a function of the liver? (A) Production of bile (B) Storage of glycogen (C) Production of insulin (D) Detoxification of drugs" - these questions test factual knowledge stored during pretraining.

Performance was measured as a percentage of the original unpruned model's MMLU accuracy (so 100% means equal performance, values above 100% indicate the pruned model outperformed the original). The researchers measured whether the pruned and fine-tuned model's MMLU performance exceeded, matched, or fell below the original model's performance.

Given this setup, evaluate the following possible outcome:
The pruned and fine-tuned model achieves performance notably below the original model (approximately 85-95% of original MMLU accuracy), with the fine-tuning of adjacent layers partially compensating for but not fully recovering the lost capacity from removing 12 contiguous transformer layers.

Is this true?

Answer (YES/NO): NO